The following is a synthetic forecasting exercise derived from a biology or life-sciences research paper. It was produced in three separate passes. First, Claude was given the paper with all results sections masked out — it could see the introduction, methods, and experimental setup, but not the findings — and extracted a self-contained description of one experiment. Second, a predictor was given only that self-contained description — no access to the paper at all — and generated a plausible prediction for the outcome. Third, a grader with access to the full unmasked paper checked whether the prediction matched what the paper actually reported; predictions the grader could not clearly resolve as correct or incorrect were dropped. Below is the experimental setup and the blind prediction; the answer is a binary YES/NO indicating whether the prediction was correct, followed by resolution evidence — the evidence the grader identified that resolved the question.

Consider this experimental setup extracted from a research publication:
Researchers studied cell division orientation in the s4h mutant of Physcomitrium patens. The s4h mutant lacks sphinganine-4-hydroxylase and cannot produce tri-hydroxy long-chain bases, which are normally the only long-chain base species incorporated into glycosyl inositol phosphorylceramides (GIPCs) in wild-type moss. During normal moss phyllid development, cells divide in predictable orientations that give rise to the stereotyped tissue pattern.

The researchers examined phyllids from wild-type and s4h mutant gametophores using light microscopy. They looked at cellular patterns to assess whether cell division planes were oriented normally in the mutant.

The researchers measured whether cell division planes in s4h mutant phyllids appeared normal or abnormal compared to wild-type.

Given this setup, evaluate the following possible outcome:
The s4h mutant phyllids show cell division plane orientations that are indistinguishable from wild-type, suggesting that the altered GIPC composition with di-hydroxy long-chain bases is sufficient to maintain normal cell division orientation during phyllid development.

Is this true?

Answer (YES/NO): NO